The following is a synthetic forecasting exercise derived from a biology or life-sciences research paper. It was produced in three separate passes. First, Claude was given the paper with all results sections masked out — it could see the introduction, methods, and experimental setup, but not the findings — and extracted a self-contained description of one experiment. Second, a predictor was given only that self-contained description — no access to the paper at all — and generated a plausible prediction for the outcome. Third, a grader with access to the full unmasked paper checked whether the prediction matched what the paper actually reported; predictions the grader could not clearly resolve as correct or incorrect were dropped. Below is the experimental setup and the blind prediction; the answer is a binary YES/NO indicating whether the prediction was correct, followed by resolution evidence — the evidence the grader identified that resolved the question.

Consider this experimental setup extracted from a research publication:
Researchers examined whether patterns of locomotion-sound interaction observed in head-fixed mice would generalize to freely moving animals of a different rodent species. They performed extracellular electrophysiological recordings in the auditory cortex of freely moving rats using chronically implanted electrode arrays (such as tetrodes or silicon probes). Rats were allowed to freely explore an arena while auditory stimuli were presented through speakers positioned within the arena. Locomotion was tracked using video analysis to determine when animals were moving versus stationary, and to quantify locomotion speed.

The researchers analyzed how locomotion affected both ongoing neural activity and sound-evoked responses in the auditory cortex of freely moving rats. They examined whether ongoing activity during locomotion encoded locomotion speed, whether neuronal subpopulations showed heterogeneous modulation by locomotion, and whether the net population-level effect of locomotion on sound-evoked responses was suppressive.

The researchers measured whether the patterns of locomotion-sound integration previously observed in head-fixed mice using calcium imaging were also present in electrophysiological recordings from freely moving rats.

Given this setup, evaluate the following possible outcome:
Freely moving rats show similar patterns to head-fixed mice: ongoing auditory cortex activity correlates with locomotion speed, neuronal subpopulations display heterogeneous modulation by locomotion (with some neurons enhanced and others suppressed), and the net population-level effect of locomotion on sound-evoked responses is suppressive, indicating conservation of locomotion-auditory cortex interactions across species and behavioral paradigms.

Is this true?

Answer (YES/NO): YES